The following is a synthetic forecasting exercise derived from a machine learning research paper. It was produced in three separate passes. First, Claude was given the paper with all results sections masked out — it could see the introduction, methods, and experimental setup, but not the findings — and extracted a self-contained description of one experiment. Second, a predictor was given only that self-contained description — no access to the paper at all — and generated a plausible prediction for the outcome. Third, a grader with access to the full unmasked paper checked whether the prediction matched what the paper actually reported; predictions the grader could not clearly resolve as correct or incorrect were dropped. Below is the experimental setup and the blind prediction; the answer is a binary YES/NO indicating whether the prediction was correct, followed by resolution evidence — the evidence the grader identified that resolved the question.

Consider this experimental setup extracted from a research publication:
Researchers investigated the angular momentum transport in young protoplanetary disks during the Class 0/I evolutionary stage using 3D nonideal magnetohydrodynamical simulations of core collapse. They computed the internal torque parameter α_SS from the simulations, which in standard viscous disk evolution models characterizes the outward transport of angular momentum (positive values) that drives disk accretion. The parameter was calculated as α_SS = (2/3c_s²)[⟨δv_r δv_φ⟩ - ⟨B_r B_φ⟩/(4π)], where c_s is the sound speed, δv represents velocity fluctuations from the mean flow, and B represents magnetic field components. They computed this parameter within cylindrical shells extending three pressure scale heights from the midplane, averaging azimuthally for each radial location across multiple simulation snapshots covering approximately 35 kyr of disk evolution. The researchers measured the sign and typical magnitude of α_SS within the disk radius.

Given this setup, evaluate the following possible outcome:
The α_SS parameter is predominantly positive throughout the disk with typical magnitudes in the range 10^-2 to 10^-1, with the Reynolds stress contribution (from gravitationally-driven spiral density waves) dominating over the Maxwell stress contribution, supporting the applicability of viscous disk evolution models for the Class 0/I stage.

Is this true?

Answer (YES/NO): NO